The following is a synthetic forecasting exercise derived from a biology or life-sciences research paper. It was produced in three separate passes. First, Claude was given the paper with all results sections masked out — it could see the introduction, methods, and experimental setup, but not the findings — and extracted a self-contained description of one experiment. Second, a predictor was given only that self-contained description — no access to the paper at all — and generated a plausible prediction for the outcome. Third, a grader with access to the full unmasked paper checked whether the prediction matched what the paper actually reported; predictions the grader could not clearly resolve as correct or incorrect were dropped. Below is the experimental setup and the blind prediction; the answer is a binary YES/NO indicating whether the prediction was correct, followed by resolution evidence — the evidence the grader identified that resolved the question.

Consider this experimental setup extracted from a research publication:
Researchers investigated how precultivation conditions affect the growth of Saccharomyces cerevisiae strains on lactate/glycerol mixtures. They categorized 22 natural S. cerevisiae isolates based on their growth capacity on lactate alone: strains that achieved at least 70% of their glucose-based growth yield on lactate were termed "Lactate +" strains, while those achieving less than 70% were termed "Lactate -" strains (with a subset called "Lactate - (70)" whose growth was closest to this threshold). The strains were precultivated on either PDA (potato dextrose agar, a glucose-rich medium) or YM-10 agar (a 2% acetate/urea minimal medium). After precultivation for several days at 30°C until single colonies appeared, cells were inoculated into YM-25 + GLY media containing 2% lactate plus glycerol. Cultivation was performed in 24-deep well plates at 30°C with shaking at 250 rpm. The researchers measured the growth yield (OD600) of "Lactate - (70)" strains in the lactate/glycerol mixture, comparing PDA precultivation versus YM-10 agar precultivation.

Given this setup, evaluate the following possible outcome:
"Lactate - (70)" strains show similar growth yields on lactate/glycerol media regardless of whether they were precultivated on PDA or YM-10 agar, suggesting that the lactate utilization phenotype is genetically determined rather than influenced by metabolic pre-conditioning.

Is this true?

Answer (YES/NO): NO